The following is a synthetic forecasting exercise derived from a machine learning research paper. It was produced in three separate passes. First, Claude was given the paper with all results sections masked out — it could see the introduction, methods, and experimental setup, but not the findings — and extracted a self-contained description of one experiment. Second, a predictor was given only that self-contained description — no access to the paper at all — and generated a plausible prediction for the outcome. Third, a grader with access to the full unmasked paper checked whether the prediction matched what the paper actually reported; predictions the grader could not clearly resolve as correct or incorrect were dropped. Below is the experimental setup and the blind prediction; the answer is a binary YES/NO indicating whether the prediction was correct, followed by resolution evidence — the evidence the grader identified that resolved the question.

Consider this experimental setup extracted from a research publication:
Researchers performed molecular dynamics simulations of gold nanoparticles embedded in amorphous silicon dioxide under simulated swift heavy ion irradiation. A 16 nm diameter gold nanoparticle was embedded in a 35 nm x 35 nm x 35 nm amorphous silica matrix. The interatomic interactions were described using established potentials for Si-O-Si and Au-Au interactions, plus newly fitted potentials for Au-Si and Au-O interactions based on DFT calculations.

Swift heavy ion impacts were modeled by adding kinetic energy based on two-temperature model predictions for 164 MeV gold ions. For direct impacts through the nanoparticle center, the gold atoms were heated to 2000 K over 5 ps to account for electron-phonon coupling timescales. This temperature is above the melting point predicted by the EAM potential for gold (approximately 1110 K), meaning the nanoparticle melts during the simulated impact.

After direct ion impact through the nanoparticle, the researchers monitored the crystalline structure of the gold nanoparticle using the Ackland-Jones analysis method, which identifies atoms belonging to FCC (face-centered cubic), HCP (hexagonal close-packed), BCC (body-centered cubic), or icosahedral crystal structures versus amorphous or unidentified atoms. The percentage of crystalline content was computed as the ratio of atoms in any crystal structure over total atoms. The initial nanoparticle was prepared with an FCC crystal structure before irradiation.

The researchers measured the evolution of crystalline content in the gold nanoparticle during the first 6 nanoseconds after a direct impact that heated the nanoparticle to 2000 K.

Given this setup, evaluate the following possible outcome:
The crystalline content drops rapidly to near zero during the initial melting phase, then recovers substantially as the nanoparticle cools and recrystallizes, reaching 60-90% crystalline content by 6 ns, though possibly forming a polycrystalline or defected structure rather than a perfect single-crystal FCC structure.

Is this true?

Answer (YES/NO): YES